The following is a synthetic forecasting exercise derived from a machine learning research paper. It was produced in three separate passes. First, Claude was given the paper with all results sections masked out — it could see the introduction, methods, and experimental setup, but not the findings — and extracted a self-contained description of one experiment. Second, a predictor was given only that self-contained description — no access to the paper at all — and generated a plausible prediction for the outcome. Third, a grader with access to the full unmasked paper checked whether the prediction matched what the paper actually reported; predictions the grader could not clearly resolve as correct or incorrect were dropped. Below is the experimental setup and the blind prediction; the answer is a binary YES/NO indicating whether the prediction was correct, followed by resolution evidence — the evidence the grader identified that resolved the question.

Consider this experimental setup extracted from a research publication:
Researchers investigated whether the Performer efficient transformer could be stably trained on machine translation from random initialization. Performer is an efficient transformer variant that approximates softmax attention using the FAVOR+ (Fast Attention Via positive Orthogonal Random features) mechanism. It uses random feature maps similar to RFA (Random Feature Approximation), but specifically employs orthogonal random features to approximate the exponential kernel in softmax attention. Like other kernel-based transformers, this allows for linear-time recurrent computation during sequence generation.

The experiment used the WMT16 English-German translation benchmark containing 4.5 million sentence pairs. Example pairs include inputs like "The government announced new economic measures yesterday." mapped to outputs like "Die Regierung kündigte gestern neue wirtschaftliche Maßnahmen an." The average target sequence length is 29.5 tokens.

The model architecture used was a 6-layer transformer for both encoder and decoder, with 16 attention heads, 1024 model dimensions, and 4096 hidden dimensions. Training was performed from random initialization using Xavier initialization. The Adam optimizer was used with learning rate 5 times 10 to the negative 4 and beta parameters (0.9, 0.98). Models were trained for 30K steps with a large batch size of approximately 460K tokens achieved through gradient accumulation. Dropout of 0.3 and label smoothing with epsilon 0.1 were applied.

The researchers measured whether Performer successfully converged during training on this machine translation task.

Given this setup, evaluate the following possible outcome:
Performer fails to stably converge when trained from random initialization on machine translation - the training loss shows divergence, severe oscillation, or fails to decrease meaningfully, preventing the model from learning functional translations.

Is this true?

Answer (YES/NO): YES